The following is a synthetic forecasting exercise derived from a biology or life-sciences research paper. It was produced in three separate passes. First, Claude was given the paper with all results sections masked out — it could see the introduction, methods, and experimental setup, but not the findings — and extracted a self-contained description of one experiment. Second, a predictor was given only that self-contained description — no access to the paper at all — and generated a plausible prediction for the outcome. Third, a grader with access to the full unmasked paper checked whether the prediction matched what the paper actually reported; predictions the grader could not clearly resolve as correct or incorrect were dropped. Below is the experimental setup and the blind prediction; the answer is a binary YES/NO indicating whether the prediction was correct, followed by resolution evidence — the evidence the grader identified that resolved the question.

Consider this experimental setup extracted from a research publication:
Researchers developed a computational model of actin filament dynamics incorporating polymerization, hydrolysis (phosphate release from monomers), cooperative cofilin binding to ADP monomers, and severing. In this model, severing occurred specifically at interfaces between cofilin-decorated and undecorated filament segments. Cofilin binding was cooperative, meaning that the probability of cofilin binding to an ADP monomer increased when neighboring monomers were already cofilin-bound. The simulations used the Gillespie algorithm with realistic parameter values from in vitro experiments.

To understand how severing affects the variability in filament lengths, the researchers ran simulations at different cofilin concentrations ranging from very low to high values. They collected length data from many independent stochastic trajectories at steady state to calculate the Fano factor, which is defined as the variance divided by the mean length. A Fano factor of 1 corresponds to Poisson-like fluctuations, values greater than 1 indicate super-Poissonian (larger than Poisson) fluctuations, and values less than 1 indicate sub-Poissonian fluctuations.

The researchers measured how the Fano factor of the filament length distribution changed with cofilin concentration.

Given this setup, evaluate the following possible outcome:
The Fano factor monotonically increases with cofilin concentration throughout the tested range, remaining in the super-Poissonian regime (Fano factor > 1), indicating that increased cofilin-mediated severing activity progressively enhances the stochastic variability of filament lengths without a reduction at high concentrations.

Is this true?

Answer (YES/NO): NO